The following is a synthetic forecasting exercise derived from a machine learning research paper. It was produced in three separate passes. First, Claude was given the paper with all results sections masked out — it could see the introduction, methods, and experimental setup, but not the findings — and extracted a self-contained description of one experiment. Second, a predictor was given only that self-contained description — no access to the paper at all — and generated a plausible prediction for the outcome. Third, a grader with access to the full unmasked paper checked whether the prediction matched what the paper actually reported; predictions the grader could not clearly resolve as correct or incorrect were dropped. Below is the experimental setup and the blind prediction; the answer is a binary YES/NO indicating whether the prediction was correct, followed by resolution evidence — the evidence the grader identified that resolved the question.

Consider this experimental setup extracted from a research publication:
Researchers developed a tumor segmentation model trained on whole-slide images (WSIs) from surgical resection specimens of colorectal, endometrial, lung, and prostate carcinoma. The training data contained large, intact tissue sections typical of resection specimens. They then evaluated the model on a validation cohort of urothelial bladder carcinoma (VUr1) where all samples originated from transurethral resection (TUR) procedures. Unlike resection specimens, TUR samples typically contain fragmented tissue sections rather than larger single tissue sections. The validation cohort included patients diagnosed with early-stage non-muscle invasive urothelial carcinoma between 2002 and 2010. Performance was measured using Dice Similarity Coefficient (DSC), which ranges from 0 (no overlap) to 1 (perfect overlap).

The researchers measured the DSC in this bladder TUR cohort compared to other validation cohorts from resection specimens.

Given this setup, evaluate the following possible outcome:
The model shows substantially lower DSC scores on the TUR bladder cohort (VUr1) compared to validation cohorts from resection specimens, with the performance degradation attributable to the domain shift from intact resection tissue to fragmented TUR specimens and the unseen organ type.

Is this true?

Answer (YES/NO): NO